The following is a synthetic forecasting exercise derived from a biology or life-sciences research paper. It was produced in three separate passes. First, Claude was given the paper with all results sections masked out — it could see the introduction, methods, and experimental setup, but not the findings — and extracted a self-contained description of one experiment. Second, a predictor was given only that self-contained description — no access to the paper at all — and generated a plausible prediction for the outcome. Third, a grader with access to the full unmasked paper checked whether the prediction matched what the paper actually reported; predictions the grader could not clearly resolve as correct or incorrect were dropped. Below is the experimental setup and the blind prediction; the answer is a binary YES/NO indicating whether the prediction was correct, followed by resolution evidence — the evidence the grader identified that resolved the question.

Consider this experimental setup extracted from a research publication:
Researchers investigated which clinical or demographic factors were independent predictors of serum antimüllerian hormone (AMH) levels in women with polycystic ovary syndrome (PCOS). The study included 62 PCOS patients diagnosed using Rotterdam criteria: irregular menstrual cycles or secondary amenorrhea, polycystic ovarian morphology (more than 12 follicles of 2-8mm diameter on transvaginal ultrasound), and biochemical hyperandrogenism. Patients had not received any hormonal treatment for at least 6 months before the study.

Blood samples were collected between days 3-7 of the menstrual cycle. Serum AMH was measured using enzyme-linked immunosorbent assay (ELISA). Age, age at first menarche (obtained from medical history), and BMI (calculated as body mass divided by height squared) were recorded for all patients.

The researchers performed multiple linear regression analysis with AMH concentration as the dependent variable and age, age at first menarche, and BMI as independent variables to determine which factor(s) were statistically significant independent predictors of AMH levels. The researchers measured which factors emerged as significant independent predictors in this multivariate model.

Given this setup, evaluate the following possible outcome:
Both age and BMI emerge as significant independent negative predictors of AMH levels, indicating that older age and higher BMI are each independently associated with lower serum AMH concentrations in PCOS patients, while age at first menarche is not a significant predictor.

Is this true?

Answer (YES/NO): NO